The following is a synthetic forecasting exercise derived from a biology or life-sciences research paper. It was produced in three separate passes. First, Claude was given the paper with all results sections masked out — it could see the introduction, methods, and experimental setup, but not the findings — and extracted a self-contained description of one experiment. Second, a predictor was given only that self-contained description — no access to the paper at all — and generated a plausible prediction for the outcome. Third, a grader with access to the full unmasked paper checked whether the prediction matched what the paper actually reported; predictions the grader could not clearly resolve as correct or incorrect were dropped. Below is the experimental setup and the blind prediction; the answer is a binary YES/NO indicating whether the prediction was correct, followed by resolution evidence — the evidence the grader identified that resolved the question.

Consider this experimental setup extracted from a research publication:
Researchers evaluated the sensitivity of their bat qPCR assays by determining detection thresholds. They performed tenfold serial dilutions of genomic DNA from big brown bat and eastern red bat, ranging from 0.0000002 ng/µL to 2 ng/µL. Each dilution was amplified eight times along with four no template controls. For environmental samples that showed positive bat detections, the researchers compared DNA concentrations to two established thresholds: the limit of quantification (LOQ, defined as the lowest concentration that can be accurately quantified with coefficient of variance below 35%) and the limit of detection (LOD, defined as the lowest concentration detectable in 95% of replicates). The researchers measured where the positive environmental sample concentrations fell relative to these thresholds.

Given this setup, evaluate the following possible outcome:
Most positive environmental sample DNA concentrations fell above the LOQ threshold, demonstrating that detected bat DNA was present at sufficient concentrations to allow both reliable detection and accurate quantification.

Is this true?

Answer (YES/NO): NO